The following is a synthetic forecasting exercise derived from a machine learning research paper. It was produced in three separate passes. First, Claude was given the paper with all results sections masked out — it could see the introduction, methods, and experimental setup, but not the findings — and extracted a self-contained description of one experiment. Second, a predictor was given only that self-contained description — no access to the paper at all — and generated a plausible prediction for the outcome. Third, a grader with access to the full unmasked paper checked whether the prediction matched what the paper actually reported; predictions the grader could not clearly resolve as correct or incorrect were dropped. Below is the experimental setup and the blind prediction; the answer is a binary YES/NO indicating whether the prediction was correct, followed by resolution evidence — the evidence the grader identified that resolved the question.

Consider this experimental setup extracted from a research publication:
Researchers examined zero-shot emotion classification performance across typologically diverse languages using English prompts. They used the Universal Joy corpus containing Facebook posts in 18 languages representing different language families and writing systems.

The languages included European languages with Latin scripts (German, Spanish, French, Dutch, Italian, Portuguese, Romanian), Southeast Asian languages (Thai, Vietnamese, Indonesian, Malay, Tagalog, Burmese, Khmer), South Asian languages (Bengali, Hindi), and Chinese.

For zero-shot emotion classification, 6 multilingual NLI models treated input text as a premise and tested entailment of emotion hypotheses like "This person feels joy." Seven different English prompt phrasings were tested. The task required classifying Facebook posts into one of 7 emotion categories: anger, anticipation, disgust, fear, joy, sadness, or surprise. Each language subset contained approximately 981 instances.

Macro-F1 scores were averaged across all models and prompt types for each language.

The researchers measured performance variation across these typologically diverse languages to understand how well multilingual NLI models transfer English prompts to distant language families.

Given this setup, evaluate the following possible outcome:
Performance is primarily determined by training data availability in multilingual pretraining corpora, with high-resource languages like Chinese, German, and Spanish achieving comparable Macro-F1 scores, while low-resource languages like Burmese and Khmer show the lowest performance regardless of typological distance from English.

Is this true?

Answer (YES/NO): NO